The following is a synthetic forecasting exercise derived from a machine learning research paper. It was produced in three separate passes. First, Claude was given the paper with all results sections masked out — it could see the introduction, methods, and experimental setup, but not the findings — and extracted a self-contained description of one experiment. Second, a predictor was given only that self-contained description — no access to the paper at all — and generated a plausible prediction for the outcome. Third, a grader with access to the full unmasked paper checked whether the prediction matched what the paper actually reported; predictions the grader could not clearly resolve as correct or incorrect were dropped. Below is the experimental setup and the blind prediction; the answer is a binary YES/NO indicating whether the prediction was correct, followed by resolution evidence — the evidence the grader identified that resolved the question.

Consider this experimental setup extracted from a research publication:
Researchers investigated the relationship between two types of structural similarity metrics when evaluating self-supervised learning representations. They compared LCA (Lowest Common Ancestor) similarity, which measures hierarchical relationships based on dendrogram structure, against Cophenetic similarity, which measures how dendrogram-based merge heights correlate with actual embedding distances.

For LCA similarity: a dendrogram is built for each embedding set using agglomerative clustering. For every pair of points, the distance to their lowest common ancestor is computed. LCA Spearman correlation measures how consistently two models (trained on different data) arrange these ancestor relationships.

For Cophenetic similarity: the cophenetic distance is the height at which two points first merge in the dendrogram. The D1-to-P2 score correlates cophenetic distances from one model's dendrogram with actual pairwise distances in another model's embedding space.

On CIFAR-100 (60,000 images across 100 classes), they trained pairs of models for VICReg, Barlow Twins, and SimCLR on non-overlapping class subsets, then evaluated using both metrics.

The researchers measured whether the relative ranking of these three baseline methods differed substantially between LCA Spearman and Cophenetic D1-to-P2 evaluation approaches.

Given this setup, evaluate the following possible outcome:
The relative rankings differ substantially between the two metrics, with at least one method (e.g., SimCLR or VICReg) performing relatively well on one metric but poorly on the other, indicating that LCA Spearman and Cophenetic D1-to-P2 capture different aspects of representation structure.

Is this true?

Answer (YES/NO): YES